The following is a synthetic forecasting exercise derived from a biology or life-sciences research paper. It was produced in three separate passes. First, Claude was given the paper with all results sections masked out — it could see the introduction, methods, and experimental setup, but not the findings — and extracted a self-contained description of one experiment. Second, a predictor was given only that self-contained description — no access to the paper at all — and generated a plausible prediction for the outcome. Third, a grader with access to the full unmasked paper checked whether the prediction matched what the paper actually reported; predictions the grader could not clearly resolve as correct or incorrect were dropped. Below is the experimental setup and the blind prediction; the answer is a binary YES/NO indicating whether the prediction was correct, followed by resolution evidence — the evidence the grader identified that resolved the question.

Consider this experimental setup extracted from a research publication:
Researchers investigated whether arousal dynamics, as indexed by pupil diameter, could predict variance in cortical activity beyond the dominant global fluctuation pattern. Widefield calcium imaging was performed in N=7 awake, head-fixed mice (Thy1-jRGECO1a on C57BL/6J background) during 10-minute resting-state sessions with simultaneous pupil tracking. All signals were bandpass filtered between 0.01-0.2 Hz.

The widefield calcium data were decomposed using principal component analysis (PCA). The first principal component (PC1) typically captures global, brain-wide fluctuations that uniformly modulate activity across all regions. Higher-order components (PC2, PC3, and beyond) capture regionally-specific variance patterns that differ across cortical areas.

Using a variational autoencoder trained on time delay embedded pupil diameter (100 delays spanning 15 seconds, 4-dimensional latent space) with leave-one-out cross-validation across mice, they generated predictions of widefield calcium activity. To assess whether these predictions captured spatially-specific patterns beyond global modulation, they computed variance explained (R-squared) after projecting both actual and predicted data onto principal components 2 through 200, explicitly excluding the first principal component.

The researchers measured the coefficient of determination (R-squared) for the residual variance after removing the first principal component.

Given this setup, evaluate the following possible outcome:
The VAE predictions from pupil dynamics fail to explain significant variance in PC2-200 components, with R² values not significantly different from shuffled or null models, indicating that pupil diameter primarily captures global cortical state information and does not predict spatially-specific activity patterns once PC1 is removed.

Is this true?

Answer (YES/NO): NO